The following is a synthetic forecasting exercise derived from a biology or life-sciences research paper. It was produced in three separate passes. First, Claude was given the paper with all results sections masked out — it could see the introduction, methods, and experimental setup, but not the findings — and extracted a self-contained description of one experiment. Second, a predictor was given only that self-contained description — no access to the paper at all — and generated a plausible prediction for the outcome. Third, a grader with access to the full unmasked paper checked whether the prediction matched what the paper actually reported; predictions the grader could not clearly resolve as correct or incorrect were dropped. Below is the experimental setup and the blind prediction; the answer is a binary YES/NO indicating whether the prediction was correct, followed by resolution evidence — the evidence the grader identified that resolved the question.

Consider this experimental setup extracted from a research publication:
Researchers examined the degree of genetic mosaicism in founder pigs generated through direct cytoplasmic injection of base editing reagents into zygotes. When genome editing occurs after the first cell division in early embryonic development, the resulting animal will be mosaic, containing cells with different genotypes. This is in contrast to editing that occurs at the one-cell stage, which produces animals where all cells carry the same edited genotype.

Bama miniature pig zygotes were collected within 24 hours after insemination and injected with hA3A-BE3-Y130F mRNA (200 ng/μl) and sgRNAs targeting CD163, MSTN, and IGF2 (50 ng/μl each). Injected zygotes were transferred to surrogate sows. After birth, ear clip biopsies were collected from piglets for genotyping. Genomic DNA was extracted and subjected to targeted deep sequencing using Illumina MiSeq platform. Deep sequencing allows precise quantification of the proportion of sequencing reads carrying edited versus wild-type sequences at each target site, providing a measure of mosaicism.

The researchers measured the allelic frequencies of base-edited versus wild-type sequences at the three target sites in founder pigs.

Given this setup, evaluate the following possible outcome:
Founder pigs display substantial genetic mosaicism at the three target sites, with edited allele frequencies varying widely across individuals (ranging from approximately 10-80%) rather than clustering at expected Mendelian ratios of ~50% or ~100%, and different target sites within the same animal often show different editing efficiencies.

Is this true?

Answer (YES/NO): NO